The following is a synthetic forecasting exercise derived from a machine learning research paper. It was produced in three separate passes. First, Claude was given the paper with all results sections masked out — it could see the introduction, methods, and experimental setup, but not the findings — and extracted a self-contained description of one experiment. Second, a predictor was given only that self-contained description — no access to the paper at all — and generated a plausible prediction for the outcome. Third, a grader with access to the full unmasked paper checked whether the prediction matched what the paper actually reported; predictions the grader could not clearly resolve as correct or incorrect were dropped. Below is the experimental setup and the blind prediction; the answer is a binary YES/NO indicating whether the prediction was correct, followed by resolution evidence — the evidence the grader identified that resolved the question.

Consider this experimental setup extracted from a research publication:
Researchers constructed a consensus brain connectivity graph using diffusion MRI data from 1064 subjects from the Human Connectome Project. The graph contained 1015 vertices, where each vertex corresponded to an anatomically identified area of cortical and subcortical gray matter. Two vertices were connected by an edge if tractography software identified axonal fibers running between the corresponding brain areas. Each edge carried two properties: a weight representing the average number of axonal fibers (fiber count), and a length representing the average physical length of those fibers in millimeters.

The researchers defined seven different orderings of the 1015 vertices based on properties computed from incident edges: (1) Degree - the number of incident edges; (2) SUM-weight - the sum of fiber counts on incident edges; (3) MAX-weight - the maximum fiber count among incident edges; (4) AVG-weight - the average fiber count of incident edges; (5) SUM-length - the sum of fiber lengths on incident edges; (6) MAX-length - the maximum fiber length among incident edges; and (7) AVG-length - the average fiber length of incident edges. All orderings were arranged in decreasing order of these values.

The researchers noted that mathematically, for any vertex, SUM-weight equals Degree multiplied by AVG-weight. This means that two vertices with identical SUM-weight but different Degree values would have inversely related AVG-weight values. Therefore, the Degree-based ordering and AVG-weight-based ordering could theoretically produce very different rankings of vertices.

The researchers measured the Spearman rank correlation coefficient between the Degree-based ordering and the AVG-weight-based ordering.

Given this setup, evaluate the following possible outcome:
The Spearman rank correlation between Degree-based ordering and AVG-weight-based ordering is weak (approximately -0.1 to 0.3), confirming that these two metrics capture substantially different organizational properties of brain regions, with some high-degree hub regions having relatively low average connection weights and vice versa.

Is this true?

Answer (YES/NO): NO